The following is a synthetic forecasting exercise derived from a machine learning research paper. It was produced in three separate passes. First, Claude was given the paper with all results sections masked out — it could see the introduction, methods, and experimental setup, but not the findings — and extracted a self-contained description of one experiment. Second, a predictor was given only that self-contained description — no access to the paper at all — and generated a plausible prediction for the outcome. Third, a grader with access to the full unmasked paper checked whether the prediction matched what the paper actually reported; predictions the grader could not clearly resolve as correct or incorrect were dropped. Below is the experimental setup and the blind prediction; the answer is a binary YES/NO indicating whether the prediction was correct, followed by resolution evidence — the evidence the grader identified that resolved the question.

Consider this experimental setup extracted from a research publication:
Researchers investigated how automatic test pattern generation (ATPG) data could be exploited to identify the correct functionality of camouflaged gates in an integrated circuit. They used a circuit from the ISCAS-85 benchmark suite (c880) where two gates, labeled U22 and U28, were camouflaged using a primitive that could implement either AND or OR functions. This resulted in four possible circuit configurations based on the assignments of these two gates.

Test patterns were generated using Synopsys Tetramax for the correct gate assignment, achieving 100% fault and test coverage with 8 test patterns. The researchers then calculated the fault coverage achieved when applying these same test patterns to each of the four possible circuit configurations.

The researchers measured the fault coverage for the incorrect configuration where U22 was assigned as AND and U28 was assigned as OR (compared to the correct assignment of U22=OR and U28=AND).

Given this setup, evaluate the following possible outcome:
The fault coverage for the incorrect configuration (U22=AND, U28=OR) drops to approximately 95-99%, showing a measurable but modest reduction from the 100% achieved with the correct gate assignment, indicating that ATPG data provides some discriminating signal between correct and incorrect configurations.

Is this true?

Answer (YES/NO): NO